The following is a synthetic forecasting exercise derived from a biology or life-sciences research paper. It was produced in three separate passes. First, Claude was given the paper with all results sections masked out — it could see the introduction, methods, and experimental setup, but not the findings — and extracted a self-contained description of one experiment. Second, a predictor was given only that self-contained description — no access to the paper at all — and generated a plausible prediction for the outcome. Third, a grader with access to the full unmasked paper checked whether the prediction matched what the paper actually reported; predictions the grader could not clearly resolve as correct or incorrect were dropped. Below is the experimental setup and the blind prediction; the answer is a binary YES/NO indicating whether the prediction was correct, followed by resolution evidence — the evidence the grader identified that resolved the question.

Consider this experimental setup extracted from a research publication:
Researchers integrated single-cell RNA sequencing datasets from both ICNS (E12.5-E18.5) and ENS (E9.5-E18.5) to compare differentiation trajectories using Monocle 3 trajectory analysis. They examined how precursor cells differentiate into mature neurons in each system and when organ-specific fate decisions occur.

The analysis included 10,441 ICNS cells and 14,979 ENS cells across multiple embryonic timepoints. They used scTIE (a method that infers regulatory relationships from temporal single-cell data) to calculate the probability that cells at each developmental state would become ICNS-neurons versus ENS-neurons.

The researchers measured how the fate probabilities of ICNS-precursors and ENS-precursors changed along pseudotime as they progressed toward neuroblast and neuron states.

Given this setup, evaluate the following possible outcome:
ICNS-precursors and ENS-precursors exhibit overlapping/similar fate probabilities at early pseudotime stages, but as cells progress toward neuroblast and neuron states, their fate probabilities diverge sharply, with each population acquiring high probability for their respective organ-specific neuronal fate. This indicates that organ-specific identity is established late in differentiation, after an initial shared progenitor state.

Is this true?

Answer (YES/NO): NO